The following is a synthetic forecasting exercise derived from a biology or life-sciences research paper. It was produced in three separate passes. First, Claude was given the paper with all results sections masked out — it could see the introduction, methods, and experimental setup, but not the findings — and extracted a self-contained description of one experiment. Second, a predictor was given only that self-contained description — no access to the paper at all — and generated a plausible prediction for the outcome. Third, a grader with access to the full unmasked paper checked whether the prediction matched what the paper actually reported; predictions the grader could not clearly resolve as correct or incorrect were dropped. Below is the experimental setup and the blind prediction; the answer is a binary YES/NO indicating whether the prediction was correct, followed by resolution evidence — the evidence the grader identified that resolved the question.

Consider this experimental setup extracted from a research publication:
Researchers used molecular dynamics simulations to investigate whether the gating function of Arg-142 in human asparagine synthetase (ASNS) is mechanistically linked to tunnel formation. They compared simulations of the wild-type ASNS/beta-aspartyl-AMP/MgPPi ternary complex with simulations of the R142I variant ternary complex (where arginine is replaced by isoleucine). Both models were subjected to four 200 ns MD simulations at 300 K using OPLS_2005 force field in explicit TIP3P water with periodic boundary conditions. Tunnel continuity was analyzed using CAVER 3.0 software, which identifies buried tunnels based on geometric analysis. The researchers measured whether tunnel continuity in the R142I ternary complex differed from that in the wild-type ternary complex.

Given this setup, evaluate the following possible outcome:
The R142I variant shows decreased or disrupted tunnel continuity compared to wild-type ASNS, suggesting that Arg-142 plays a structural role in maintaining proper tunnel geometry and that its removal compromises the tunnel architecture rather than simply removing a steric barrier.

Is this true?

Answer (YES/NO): YES